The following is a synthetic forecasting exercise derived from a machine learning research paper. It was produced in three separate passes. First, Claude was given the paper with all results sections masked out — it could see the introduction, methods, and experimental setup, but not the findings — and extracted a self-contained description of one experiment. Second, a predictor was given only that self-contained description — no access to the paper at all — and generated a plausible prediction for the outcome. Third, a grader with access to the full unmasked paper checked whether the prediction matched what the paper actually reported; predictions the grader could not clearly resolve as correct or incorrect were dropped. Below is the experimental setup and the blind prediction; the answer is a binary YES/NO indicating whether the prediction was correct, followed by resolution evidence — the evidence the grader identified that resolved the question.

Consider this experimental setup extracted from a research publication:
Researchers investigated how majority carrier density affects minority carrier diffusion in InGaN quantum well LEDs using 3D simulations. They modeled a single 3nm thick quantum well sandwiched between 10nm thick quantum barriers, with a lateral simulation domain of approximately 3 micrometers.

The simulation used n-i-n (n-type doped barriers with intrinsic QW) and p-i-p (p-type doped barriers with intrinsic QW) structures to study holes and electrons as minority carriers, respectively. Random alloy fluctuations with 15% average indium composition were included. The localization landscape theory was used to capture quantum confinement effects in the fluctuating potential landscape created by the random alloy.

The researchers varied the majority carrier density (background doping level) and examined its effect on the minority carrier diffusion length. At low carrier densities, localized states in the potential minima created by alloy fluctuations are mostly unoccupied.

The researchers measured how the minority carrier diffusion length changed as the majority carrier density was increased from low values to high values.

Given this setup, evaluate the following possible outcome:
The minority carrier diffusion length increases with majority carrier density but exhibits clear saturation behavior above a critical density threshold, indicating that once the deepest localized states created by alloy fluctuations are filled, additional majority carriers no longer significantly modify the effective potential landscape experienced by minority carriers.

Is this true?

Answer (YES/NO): NO